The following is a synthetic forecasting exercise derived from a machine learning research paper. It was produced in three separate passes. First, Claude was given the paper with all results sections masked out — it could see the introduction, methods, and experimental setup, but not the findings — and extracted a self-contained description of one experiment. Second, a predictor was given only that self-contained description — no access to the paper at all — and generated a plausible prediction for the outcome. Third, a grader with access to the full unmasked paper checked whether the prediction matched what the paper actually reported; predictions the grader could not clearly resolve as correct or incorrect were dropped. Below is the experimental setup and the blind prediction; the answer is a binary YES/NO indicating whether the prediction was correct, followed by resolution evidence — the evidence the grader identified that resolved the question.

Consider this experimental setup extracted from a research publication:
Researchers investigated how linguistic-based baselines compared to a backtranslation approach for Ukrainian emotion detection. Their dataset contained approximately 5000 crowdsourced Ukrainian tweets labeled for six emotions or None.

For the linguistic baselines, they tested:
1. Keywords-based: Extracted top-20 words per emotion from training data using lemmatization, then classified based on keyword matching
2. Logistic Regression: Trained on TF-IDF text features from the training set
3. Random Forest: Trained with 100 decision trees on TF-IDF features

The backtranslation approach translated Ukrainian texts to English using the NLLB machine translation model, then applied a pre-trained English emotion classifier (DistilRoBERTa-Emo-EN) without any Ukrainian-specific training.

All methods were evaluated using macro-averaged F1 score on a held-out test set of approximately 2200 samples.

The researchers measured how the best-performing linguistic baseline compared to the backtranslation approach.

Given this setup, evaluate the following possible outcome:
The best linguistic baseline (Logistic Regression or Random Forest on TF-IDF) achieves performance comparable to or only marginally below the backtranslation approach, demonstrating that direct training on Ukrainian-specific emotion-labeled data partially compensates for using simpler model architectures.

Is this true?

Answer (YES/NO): NO